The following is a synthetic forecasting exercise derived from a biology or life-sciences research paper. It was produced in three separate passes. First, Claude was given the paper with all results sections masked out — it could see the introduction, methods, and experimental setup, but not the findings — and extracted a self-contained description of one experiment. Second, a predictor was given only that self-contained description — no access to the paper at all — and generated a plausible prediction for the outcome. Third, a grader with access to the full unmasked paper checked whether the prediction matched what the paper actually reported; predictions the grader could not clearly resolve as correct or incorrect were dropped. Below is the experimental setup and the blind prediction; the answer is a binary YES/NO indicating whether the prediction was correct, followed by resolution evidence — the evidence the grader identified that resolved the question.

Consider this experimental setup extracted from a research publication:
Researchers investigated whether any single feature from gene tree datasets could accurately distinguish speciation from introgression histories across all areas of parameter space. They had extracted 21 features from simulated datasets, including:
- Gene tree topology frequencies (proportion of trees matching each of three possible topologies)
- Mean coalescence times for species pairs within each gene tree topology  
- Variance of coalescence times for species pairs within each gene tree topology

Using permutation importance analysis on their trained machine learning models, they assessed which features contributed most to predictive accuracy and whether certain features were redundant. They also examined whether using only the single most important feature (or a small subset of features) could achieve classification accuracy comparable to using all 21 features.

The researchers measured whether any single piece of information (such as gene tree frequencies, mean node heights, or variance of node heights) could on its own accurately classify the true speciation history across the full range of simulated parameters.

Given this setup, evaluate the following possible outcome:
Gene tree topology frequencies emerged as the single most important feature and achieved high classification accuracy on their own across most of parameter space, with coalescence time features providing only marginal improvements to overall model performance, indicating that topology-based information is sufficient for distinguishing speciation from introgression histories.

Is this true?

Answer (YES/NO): NO